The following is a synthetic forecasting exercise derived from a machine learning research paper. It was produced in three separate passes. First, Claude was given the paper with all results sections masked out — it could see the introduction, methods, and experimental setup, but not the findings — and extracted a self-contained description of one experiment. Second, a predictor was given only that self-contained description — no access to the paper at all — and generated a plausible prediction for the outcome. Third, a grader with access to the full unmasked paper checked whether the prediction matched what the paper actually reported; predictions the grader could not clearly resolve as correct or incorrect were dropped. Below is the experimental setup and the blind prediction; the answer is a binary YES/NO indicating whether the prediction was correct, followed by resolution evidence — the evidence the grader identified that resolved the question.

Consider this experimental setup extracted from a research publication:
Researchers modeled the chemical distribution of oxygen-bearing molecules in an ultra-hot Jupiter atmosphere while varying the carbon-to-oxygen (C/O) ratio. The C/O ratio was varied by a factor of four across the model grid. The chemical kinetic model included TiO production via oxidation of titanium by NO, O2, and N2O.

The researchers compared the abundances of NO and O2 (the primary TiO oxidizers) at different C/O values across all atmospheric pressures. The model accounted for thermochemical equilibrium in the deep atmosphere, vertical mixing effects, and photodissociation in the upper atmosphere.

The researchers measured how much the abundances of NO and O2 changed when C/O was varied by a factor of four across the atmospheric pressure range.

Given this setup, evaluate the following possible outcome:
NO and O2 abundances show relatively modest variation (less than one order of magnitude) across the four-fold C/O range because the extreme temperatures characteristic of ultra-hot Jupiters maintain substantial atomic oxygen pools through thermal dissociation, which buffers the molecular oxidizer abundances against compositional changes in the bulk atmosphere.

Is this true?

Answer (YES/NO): NO